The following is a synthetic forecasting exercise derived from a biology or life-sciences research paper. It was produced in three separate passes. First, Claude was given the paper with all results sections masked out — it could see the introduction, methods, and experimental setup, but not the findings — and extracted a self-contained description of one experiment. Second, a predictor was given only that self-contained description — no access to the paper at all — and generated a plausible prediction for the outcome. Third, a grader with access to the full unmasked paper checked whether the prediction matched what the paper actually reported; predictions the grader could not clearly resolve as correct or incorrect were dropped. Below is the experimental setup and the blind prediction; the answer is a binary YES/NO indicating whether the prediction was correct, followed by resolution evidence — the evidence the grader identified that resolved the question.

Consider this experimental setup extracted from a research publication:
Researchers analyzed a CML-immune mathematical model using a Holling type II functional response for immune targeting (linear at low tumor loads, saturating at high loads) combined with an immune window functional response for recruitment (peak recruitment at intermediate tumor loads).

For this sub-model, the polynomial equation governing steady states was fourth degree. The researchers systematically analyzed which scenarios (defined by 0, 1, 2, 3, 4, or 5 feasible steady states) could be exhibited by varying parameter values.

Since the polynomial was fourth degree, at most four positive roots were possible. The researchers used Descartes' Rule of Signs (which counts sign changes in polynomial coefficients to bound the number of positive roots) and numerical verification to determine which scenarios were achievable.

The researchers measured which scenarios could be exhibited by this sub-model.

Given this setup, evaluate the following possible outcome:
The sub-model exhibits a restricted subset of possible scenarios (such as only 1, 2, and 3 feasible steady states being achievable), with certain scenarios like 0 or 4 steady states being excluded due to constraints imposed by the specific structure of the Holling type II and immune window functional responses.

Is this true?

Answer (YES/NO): NO